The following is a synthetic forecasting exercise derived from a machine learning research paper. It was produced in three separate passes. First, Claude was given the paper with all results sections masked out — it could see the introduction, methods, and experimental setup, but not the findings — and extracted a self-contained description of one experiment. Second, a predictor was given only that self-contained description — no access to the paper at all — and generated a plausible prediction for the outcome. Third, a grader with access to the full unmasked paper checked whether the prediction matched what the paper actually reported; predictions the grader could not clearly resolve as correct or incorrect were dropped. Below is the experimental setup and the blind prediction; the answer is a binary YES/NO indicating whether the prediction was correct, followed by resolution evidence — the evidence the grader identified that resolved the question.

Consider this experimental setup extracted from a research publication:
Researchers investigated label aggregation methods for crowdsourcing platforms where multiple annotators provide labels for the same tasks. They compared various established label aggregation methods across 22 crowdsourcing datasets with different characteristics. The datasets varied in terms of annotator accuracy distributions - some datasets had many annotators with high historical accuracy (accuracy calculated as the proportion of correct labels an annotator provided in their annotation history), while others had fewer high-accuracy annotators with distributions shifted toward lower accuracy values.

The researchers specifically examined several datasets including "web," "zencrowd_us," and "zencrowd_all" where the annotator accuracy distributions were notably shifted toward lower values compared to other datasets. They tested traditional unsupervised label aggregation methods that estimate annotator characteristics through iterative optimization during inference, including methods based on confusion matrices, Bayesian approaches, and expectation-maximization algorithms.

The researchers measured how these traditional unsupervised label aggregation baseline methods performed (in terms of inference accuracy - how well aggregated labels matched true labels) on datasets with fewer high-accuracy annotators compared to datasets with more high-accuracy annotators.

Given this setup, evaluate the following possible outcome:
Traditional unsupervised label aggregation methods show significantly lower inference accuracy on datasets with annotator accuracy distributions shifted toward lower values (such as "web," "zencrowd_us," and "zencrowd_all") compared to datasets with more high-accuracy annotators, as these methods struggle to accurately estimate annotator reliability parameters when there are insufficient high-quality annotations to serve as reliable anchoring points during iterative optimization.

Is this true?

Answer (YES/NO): YES